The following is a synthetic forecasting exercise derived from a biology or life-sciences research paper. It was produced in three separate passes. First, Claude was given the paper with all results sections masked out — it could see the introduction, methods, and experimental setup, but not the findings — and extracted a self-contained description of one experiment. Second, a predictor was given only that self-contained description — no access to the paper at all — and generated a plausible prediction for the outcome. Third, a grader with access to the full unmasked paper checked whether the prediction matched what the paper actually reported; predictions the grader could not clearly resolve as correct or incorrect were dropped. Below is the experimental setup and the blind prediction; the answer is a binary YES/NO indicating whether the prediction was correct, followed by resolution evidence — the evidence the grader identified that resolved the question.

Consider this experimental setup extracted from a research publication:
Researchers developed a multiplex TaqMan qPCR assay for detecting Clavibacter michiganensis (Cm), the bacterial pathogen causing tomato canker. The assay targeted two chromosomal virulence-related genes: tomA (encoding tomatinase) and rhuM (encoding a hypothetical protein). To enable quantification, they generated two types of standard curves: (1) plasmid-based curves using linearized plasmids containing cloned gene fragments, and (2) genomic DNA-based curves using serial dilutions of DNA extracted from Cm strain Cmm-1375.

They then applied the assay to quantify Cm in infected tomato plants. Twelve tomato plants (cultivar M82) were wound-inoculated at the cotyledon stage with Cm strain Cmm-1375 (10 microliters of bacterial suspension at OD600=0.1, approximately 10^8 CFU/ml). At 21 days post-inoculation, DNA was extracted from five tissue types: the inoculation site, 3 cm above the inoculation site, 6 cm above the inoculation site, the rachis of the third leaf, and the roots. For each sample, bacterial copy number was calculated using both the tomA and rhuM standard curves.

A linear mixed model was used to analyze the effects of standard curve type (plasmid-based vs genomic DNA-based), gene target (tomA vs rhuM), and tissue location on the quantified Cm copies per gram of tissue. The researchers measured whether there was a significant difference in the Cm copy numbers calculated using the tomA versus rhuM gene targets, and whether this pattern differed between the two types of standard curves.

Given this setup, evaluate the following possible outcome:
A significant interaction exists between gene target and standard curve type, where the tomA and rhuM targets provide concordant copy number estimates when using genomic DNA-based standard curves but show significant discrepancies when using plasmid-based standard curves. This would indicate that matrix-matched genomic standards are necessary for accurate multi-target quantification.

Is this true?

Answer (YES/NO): YES